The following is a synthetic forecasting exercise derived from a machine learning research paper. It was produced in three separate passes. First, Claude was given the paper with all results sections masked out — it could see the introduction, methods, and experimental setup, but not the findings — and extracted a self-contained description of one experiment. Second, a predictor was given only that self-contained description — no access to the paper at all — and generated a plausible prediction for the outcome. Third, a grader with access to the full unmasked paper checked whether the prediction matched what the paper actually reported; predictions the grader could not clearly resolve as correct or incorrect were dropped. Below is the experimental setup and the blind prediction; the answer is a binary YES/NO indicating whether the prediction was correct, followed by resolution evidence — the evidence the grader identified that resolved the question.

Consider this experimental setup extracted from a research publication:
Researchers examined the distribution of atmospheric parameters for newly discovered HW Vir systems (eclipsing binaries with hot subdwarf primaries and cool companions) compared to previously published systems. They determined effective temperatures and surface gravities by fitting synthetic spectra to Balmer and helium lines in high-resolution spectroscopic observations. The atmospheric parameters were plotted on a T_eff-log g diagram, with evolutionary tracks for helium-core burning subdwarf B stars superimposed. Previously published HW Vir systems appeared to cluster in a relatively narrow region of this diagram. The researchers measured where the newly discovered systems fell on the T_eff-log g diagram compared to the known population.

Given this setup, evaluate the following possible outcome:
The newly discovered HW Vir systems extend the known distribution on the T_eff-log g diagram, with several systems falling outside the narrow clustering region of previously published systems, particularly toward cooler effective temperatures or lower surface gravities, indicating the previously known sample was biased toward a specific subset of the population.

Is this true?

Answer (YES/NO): NO